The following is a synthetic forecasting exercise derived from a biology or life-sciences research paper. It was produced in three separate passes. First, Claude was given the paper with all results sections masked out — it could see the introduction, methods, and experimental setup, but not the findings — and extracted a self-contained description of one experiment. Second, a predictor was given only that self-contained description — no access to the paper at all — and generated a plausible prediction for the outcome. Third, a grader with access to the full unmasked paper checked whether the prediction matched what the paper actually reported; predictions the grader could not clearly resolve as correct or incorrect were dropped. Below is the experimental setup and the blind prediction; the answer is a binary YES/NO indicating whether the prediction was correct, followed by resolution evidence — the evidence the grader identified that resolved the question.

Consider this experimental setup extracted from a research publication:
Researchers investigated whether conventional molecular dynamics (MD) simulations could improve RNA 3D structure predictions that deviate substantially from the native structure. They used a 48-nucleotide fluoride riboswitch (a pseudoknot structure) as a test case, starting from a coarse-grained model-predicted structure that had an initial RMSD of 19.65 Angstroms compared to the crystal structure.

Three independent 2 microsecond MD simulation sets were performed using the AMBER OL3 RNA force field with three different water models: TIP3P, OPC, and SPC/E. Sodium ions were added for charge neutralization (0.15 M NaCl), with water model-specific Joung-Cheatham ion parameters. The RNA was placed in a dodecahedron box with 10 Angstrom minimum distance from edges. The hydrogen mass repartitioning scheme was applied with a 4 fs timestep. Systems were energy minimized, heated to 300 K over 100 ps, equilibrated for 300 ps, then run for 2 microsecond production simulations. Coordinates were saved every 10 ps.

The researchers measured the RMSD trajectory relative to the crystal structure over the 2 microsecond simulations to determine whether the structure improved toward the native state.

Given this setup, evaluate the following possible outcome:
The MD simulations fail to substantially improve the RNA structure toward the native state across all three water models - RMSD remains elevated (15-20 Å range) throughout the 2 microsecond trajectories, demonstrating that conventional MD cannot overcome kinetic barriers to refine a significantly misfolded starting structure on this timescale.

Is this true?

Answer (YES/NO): YES